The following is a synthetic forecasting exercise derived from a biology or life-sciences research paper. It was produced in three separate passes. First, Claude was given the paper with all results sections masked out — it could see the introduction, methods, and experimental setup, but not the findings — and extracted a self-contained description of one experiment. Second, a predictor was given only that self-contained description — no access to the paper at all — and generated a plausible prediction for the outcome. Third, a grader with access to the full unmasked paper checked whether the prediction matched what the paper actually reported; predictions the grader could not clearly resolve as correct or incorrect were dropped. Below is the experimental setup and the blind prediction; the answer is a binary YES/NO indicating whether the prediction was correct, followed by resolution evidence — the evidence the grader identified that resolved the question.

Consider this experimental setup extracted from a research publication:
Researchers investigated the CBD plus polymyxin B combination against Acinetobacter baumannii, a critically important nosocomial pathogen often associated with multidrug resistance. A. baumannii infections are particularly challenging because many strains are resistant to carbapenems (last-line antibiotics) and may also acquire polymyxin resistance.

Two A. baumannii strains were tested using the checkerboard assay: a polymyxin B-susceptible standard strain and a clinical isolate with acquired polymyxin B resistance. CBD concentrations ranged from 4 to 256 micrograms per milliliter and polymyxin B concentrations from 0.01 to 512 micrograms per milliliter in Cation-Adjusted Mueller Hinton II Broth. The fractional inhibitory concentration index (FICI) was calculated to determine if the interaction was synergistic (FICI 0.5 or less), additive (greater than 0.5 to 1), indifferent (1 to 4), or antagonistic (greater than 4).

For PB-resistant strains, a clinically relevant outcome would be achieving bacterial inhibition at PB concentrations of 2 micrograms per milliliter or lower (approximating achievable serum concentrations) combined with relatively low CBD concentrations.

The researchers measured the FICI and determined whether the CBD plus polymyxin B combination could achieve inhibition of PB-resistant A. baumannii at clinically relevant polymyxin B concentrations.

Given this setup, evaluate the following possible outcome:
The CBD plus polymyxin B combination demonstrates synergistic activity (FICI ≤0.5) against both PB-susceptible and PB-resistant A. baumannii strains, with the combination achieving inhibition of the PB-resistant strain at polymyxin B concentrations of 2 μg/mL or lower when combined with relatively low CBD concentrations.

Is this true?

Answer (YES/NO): NO